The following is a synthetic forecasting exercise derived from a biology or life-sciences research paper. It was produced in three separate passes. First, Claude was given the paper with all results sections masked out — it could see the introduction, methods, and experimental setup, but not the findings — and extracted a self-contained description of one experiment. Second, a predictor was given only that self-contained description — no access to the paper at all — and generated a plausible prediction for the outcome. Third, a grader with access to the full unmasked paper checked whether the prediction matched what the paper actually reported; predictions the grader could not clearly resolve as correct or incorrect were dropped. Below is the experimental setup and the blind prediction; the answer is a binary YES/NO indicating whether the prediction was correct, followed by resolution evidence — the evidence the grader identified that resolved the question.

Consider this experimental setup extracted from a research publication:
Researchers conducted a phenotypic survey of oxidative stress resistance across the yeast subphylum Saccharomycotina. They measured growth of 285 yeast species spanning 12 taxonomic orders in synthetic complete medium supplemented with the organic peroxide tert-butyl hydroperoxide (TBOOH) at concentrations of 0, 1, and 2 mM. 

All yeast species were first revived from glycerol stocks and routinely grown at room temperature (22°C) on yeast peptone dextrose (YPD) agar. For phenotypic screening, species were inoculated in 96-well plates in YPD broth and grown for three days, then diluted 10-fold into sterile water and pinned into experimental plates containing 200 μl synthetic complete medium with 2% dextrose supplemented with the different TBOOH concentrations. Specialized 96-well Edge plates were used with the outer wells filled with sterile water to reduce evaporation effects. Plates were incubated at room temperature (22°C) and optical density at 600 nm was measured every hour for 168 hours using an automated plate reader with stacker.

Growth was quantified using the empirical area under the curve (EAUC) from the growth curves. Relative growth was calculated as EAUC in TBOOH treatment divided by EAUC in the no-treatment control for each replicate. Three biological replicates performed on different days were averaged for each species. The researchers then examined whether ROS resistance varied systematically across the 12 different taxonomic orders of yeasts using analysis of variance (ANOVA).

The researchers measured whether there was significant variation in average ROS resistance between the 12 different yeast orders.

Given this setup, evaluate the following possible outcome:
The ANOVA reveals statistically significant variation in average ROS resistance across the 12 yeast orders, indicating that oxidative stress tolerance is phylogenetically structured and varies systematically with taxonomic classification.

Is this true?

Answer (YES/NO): NO